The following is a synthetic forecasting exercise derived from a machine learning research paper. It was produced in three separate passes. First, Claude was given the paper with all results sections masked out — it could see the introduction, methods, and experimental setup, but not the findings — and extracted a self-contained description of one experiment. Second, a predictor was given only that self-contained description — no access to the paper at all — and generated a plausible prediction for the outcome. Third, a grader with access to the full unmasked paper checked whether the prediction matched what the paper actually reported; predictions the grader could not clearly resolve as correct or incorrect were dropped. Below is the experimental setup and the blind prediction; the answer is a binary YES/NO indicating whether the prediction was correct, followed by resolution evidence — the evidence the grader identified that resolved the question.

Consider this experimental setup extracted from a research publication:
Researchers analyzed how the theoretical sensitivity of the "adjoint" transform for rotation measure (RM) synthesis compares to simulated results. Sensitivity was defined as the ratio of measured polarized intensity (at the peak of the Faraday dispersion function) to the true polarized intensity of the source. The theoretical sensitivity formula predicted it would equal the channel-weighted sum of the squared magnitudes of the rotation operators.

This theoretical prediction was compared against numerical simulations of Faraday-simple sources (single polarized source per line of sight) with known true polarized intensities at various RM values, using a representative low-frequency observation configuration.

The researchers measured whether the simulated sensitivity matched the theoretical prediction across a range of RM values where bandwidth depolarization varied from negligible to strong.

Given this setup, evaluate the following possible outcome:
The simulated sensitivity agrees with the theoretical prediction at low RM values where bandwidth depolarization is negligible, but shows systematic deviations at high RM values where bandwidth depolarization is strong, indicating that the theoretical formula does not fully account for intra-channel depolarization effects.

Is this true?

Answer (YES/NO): NO